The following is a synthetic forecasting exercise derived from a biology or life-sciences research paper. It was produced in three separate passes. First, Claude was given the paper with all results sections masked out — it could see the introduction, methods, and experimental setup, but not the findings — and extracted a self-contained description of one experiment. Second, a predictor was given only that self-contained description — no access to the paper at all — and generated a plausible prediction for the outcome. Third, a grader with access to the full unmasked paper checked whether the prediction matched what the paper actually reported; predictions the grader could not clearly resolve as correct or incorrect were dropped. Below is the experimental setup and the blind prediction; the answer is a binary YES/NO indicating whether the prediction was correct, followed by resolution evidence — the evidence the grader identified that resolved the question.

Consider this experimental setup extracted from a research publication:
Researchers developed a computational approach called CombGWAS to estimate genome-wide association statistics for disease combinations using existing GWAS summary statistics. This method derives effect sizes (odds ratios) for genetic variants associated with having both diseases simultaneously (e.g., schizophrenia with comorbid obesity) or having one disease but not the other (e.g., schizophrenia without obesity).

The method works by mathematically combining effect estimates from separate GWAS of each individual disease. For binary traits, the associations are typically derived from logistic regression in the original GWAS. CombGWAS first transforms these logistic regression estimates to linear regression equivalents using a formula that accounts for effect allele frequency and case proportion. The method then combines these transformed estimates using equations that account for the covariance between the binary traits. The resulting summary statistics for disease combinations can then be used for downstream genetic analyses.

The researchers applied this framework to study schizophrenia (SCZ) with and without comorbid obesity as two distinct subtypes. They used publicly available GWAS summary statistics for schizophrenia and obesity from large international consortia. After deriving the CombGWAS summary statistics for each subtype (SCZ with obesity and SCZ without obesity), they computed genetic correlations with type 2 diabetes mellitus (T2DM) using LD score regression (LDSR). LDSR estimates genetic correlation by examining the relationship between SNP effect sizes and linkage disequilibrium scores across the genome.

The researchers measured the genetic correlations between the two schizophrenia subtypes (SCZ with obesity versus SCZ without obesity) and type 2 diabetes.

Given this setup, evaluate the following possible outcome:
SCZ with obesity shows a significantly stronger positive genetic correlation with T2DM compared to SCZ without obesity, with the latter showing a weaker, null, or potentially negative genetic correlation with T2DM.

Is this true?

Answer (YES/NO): YES